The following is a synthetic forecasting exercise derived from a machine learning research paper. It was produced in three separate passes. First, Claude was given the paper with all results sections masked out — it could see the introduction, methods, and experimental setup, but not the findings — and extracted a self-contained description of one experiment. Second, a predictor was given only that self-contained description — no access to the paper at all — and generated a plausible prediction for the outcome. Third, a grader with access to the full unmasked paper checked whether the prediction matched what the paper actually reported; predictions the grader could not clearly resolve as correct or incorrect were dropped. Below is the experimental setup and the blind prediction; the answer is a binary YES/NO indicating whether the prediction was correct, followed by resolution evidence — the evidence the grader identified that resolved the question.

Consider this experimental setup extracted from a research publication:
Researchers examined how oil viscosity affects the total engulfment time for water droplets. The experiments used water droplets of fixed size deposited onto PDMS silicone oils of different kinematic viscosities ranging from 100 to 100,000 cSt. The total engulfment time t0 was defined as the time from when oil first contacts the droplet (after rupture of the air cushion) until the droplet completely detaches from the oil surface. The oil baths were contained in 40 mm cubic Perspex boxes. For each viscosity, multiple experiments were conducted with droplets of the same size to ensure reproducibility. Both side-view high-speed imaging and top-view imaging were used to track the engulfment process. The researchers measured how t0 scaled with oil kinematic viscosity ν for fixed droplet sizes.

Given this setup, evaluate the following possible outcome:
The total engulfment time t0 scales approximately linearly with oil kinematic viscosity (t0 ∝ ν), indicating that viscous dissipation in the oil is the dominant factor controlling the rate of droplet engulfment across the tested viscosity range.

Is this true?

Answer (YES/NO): NO